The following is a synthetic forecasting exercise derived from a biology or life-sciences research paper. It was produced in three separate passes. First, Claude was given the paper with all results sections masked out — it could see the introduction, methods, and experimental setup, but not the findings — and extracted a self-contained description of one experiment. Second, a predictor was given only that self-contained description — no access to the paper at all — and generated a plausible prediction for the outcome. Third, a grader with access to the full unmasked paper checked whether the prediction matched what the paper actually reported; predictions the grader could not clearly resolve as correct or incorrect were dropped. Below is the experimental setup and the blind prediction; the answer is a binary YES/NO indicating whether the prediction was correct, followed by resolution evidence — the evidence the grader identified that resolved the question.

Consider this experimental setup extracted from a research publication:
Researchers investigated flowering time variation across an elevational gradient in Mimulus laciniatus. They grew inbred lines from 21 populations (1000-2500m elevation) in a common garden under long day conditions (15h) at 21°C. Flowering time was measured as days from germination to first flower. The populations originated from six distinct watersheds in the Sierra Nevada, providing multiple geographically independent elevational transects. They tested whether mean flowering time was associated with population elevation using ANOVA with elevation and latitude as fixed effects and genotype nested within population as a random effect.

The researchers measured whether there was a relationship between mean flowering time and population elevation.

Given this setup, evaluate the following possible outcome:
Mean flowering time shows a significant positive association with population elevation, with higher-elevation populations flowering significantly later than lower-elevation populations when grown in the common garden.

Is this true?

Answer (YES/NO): NO